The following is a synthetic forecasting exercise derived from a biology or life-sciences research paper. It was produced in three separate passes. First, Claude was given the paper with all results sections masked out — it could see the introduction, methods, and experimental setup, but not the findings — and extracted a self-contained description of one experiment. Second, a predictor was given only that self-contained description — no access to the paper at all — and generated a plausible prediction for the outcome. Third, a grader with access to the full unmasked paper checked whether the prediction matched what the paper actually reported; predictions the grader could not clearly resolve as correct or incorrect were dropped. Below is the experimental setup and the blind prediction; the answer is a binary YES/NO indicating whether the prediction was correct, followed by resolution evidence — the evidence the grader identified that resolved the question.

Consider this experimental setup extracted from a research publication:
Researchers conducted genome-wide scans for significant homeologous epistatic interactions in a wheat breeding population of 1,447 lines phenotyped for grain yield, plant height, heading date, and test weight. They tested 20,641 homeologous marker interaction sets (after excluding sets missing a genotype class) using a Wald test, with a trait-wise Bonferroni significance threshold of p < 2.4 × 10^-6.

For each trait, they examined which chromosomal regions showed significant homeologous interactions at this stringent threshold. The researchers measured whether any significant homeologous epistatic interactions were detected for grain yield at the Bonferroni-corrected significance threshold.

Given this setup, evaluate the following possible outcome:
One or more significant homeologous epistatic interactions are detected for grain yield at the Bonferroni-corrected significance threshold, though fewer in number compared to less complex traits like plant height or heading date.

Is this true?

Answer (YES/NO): NO